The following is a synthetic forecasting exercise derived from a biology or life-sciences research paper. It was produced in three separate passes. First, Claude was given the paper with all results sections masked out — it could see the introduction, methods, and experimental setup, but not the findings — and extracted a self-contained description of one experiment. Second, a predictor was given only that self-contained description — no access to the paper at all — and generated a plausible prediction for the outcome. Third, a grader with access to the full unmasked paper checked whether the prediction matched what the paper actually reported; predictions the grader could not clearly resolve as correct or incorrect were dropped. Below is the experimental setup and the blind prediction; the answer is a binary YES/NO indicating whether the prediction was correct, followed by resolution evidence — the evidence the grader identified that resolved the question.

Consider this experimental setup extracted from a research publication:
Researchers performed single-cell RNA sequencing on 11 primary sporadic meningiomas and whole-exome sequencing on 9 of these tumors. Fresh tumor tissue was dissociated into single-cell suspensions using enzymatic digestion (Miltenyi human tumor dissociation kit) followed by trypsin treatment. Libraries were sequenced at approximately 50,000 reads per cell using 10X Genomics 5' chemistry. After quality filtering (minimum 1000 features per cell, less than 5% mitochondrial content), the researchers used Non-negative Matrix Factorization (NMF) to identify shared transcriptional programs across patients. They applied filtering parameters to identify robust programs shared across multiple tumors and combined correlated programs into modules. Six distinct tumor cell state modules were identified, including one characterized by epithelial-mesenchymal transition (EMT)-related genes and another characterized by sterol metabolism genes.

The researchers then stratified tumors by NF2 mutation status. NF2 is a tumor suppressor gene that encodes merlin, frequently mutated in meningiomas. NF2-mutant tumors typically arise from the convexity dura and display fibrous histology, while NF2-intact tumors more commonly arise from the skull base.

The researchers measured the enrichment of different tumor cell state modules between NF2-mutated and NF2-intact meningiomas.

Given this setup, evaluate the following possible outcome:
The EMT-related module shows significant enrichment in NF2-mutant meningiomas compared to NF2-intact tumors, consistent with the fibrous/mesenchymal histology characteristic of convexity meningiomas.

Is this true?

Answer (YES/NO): YES